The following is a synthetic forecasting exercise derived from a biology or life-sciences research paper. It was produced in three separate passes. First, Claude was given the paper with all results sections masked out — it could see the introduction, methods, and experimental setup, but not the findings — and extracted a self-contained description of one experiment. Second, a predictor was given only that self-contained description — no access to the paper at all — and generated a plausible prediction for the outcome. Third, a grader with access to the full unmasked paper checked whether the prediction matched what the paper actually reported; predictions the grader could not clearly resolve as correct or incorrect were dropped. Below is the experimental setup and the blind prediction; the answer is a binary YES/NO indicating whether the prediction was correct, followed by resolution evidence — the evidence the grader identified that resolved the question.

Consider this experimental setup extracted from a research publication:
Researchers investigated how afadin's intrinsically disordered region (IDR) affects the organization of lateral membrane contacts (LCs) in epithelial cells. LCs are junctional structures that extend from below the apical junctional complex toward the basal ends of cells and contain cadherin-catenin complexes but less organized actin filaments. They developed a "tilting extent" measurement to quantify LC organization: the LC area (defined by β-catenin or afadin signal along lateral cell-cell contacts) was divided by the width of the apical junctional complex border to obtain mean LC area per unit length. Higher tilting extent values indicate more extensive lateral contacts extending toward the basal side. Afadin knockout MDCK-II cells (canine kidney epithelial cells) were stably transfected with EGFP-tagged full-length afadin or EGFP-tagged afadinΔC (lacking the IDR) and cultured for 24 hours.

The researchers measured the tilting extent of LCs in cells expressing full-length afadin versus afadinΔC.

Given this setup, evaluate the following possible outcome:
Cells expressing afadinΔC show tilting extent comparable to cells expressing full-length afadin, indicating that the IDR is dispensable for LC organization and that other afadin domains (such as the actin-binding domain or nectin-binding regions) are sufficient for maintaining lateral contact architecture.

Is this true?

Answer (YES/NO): NO